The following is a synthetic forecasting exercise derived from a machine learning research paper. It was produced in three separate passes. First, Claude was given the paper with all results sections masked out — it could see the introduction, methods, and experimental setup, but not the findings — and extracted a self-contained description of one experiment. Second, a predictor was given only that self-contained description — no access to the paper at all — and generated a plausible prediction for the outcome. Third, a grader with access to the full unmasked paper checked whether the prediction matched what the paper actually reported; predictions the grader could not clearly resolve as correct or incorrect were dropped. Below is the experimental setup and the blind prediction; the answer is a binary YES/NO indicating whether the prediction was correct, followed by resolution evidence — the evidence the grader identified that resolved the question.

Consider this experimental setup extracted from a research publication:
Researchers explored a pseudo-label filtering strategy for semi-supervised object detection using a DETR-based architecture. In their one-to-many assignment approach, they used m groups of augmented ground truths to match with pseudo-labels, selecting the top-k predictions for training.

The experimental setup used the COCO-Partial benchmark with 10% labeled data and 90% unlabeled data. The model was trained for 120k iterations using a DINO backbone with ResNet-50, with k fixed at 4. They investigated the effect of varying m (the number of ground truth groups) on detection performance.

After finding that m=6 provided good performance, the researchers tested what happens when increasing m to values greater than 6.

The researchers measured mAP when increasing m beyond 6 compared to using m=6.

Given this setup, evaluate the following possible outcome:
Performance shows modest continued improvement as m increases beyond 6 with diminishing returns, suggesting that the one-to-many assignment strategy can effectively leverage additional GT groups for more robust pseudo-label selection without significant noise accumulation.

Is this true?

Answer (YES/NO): NO